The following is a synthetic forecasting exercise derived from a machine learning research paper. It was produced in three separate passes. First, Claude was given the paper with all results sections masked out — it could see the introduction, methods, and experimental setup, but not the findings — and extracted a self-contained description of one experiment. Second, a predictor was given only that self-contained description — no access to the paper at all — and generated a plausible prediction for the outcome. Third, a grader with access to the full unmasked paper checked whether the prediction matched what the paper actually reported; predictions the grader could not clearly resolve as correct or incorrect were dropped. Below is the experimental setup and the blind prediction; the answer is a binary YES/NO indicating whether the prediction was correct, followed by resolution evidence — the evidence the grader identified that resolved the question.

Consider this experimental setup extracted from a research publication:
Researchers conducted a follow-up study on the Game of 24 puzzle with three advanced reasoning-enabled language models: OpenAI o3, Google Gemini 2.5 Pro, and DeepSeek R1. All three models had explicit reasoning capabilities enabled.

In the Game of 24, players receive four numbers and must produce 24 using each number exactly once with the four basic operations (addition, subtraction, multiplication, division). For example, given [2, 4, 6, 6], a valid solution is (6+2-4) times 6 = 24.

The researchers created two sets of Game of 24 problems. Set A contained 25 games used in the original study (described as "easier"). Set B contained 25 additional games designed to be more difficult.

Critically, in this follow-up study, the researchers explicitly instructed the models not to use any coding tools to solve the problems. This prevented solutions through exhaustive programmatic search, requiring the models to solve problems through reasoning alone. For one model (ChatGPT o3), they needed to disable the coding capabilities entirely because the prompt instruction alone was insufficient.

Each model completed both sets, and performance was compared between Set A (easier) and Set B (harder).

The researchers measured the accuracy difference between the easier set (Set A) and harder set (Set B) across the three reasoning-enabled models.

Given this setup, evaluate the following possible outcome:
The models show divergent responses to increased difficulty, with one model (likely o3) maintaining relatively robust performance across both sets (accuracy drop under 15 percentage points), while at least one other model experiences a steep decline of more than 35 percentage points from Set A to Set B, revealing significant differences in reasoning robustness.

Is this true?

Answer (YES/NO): NO